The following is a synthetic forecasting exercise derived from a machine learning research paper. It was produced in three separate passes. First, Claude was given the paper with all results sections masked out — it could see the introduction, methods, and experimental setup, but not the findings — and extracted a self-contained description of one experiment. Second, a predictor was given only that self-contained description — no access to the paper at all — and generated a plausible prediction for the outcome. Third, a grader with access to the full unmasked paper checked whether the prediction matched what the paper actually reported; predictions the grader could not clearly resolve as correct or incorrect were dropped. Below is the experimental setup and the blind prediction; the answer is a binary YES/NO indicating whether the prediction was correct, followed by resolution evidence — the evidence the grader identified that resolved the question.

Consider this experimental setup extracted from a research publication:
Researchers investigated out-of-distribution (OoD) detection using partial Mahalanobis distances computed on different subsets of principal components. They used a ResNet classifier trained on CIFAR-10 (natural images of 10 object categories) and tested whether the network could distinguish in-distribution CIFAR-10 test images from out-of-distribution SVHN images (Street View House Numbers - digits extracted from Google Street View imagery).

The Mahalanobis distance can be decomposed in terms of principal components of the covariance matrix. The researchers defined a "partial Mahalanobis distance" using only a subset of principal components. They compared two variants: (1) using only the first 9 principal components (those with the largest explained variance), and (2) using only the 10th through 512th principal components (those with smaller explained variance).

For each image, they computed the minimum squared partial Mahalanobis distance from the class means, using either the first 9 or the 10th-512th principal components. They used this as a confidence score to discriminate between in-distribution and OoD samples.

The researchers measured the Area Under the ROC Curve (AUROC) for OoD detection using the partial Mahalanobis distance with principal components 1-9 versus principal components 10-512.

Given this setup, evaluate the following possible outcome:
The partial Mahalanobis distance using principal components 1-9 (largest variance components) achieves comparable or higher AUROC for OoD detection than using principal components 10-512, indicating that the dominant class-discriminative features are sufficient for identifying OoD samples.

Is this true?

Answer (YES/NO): NO